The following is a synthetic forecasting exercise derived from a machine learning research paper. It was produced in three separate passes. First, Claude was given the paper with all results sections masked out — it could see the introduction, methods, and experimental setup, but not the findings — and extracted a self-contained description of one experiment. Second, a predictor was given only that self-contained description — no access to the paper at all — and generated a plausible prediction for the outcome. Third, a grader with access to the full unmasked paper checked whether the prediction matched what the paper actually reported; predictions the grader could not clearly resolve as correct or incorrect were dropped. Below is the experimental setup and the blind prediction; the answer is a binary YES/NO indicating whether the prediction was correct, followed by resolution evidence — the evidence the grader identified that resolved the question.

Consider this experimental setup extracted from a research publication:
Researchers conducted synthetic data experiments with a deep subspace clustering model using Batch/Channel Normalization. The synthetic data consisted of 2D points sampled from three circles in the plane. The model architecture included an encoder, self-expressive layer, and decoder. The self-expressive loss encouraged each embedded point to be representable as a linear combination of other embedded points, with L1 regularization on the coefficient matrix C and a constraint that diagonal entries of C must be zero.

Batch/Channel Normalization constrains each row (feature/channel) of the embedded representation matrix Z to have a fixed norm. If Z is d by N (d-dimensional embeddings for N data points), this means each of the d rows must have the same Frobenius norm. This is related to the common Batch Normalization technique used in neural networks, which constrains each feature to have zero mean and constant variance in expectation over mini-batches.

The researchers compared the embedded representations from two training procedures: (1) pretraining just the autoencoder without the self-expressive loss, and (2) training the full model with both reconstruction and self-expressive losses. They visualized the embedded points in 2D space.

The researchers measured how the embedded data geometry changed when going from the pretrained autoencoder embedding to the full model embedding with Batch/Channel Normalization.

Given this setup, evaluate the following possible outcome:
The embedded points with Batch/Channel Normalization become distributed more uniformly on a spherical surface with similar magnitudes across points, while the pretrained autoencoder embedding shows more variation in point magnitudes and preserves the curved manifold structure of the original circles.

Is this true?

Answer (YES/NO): NO